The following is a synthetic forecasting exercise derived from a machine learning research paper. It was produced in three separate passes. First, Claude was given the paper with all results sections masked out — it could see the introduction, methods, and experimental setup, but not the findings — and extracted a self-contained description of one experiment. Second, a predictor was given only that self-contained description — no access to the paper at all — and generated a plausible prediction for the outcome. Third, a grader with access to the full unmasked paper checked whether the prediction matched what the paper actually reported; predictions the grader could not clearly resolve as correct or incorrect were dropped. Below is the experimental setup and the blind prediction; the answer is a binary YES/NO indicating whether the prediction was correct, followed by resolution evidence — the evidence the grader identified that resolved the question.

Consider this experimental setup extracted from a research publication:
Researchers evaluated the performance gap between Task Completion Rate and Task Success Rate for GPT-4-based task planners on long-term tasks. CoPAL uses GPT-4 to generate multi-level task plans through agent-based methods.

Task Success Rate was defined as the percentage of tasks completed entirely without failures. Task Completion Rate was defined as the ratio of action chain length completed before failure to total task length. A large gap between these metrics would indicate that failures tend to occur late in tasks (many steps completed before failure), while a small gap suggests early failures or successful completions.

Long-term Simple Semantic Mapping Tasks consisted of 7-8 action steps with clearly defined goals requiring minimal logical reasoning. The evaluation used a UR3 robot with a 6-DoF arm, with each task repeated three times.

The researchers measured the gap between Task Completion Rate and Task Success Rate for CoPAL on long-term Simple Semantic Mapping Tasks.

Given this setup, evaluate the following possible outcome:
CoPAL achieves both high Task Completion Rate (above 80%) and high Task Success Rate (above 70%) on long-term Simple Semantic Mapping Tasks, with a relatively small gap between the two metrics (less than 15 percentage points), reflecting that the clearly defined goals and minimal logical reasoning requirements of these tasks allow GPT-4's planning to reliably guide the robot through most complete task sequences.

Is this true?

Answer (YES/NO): NO